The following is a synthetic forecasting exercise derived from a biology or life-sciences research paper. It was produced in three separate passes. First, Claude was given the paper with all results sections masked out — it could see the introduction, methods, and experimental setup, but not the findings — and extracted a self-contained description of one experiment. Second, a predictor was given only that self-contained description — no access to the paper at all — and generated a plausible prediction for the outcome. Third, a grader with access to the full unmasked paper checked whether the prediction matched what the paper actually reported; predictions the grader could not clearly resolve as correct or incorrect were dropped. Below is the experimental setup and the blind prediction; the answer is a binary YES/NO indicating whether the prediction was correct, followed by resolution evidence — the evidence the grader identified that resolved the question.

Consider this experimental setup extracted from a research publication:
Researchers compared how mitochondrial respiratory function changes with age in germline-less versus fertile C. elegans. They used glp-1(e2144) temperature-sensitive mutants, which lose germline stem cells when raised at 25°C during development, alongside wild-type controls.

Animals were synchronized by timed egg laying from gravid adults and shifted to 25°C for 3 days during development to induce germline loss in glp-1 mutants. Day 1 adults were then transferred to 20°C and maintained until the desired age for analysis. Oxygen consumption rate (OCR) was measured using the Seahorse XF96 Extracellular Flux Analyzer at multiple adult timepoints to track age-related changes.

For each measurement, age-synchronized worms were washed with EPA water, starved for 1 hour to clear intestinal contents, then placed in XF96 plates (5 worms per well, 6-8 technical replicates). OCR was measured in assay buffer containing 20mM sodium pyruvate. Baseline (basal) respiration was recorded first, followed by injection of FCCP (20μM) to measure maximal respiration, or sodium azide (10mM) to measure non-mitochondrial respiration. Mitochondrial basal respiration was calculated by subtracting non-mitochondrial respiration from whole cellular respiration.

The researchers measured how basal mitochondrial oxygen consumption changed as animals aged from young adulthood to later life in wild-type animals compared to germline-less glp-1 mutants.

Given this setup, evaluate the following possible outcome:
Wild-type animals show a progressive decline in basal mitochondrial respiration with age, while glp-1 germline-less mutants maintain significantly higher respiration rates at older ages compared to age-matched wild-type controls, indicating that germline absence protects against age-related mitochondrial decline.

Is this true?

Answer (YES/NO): NO